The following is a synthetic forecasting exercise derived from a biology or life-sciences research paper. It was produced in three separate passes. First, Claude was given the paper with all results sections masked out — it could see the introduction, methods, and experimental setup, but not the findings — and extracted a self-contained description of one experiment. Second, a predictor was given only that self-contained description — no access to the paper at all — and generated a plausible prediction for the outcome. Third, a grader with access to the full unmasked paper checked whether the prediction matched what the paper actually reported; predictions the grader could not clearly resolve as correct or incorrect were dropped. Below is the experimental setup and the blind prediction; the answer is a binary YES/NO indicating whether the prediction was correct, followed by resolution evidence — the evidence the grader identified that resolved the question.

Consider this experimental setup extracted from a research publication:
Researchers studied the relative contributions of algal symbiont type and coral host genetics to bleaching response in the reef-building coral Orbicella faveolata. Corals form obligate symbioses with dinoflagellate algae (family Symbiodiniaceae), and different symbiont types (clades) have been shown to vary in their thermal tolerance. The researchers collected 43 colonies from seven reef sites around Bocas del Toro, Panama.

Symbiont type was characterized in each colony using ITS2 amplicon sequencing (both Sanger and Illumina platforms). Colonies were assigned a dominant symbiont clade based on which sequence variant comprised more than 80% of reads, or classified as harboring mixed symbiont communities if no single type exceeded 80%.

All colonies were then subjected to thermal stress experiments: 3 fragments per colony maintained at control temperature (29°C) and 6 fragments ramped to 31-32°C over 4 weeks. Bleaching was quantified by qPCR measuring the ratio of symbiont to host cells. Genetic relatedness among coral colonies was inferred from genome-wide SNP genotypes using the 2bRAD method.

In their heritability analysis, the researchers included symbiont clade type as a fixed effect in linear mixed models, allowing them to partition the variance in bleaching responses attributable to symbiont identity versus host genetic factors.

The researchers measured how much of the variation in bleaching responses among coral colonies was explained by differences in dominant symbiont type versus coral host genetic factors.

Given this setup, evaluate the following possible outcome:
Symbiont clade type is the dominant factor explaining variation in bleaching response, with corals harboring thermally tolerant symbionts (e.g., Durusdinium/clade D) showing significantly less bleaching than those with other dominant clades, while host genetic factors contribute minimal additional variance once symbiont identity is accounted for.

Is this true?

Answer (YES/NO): NO